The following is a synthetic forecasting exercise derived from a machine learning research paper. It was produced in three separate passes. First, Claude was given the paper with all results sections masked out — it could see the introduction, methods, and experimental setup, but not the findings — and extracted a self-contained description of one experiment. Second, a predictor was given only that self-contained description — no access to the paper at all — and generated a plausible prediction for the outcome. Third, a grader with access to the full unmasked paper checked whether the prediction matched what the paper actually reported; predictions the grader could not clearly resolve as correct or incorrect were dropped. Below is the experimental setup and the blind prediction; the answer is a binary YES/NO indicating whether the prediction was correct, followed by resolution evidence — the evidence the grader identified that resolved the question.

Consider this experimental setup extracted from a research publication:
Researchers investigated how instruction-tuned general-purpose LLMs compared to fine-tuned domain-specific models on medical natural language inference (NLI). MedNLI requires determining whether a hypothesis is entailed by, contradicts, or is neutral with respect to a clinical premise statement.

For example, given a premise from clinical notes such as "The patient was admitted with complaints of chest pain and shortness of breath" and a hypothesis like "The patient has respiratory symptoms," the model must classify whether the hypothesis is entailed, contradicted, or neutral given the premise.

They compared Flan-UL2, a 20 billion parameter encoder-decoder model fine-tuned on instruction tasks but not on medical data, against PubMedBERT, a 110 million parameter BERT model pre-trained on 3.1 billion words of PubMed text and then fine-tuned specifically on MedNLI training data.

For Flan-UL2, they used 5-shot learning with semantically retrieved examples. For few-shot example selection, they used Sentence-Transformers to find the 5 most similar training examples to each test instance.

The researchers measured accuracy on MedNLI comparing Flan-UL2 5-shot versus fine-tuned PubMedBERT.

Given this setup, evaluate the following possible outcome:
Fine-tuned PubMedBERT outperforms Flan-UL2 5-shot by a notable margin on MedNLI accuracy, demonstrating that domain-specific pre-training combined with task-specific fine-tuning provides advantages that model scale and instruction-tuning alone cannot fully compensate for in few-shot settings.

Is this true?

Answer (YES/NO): YES